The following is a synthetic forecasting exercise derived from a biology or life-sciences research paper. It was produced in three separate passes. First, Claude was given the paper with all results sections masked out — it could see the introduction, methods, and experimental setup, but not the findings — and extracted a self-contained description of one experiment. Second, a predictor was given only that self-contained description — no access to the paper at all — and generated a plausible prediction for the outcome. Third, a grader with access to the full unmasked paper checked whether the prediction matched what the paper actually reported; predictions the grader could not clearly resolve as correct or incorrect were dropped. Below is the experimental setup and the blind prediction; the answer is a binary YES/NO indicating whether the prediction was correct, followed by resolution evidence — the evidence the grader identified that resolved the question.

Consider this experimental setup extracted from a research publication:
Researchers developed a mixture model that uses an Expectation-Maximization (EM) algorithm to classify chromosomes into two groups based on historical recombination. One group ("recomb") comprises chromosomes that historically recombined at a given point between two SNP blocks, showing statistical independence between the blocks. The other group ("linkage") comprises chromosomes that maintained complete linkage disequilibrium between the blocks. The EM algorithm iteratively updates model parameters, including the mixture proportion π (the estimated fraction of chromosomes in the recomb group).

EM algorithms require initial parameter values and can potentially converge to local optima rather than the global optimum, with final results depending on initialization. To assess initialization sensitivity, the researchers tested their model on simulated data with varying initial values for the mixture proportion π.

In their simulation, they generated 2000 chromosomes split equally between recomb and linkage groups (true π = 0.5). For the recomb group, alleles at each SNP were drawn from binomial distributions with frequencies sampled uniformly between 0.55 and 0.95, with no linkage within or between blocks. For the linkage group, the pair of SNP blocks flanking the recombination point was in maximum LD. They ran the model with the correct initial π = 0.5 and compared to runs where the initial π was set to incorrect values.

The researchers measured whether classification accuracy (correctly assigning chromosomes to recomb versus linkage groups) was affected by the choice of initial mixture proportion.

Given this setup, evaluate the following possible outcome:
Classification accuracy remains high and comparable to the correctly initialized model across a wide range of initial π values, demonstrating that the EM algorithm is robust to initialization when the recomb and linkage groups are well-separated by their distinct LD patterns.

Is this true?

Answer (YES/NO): YES